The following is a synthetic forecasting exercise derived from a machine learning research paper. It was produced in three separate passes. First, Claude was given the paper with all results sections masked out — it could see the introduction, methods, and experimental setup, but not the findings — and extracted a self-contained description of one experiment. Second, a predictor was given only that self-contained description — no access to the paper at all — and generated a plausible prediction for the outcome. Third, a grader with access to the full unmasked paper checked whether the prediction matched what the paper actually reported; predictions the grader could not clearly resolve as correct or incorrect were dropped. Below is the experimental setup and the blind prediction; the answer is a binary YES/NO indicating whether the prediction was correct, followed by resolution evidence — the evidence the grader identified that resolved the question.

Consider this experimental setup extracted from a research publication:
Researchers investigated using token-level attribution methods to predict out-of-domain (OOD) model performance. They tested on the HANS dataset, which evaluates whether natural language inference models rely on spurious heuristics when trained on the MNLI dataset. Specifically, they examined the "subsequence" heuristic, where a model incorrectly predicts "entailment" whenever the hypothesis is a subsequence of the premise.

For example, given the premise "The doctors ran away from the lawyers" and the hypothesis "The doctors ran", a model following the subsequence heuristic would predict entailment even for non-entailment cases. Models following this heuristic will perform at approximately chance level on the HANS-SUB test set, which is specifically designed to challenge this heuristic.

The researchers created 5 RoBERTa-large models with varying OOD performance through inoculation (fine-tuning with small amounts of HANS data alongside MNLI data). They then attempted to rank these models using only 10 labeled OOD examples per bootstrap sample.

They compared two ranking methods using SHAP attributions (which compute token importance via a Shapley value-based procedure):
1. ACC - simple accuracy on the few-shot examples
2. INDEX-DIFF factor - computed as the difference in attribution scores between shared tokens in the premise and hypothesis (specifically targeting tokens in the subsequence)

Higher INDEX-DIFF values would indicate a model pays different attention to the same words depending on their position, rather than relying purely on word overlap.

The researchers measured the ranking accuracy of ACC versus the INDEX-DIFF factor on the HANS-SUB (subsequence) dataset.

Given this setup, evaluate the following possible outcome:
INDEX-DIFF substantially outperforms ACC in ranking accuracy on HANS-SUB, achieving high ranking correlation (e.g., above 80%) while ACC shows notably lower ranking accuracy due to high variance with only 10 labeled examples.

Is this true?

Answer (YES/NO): NO